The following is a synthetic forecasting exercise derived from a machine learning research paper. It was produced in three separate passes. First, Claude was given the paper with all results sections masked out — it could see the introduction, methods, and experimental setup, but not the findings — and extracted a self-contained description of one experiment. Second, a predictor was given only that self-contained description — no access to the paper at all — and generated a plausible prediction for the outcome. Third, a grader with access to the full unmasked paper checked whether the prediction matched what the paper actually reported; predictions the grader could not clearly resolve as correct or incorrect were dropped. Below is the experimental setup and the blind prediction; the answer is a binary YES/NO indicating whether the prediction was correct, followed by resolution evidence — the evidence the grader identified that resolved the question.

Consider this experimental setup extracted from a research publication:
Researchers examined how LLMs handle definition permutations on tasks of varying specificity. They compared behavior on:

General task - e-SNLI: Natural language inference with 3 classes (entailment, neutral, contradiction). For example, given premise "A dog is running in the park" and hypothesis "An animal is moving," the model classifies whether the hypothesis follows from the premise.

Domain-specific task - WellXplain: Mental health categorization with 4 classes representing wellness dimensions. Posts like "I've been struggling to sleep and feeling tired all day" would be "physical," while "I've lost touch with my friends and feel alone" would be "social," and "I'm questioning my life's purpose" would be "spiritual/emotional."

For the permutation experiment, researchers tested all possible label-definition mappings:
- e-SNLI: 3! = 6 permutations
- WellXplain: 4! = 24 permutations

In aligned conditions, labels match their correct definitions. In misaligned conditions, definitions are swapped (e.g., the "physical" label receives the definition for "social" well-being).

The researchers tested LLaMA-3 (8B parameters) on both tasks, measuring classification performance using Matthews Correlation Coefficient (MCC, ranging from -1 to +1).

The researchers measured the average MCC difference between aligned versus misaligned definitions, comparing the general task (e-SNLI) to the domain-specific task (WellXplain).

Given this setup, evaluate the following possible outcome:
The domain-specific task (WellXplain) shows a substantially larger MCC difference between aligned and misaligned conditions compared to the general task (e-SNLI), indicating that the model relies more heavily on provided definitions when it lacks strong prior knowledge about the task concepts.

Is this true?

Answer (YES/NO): NO